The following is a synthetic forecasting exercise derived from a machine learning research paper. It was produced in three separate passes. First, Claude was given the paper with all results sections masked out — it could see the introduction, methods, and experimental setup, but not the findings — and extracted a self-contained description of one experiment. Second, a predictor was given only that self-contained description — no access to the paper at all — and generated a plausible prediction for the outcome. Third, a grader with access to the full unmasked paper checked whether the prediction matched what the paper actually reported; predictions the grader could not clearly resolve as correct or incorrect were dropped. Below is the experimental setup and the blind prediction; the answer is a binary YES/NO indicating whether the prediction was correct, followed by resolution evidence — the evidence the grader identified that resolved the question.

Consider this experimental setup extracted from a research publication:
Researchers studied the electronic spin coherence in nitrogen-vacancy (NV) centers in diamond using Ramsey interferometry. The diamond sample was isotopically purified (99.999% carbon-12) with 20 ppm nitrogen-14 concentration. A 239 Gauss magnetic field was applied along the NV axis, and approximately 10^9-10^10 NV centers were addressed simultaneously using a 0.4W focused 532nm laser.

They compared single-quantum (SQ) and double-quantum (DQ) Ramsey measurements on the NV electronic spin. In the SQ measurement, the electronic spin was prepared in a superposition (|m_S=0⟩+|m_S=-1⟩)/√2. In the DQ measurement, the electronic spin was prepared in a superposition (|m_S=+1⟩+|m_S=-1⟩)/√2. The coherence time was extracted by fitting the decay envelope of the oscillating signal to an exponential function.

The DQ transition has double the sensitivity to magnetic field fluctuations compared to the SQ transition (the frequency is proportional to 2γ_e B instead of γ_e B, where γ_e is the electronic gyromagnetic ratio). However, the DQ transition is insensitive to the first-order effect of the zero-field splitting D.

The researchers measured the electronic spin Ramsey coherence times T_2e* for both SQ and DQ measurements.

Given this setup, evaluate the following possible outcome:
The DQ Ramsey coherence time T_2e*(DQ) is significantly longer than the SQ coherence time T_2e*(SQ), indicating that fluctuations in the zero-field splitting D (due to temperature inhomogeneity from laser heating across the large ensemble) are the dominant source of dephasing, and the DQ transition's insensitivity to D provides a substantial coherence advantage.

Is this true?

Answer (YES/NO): NO